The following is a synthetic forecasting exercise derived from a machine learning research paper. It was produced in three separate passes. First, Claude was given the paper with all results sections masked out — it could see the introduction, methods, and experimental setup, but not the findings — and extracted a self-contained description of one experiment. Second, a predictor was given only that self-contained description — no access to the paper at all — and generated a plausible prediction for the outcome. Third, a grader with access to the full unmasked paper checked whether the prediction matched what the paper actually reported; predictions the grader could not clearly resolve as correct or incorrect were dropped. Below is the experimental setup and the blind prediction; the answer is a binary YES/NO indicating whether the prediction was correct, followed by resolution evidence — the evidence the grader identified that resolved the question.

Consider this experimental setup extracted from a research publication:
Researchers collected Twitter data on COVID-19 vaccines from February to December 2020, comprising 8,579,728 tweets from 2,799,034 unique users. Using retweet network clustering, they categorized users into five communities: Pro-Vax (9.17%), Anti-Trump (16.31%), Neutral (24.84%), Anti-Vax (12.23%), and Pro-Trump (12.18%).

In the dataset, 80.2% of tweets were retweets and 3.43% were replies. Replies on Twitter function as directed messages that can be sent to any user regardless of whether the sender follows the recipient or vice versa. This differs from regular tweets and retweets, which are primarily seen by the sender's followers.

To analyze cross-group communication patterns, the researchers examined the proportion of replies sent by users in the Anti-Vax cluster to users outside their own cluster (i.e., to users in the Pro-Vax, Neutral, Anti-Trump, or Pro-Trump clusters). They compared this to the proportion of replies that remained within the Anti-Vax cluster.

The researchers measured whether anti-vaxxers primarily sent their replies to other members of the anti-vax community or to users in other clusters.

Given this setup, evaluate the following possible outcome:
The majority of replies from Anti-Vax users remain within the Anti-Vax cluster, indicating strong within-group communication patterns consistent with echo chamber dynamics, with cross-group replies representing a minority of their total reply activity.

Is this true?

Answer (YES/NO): NO